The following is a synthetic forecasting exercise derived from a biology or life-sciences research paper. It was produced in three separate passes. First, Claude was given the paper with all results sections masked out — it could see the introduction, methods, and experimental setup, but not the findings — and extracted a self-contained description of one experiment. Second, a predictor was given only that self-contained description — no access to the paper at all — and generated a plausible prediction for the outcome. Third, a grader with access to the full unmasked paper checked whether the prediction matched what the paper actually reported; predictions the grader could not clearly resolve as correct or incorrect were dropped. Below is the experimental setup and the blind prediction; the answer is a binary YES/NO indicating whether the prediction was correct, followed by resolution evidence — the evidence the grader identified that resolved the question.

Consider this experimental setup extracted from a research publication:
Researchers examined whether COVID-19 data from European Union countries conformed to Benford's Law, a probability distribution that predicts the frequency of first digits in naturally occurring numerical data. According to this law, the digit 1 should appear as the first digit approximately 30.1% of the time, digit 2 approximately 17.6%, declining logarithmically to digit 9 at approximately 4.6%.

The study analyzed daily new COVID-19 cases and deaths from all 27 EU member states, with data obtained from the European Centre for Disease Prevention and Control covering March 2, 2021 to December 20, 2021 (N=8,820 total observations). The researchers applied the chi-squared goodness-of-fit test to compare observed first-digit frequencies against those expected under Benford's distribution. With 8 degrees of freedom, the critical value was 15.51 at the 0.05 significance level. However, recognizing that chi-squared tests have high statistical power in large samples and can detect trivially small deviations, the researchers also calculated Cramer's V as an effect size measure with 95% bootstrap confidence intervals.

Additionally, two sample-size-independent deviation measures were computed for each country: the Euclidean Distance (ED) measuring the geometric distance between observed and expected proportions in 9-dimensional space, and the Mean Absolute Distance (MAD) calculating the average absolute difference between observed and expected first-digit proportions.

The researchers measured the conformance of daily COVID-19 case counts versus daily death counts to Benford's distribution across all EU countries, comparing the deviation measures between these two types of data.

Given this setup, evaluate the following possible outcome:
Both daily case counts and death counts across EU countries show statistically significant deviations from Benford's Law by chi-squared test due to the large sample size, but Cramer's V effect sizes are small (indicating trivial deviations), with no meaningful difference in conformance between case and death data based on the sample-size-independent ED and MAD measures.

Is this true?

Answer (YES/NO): NO